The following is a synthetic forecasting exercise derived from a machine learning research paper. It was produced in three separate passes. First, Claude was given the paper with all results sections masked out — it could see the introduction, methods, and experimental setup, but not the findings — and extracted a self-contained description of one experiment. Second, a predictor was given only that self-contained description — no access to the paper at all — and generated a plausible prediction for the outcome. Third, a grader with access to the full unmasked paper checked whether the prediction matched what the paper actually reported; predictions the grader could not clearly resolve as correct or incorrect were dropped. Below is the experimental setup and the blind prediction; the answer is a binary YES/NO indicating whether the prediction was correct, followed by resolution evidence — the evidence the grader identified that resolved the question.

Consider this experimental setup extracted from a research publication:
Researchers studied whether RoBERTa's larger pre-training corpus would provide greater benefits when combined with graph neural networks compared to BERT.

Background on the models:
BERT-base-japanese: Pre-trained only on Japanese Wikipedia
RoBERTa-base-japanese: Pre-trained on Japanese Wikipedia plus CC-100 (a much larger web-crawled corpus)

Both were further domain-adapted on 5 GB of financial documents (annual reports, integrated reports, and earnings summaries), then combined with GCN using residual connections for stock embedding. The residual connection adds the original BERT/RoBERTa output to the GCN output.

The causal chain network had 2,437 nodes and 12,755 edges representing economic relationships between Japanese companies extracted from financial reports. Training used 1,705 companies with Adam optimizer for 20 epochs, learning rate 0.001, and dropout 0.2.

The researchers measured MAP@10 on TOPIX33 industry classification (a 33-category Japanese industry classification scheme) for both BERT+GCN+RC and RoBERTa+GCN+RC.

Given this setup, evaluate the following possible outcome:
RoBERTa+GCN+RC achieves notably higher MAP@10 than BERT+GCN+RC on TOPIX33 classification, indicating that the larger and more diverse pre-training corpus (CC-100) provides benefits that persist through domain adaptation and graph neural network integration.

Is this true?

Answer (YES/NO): NO